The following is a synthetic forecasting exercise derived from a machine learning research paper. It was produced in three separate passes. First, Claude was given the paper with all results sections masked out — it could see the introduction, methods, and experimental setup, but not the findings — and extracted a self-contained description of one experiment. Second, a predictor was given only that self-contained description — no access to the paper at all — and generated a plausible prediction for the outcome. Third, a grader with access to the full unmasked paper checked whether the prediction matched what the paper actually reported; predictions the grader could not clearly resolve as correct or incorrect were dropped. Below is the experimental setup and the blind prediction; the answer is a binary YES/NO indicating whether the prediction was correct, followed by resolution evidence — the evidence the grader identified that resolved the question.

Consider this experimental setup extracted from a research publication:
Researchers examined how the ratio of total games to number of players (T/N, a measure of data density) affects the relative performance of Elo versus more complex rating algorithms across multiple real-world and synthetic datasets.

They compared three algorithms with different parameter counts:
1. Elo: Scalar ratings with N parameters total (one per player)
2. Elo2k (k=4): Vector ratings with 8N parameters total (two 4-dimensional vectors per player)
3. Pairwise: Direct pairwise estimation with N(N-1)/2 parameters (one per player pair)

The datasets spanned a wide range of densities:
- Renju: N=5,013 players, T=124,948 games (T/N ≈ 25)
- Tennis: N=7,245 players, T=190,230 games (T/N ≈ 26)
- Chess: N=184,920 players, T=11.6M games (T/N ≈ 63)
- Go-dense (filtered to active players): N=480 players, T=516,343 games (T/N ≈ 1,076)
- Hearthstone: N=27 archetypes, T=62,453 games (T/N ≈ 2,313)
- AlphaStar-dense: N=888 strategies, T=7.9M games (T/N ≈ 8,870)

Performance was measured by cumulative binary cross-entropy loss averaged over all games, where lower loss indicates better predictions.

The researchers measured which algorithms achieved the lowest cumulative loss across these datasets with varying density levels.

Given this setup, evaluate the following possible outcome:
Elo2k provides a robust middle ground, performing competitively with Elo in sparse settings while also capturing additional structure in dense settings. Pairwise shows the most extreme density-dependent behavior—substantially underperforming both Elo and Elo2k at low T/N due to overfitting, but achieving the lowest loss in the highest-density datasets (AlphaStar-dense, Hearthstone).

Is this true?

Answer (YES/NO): NO